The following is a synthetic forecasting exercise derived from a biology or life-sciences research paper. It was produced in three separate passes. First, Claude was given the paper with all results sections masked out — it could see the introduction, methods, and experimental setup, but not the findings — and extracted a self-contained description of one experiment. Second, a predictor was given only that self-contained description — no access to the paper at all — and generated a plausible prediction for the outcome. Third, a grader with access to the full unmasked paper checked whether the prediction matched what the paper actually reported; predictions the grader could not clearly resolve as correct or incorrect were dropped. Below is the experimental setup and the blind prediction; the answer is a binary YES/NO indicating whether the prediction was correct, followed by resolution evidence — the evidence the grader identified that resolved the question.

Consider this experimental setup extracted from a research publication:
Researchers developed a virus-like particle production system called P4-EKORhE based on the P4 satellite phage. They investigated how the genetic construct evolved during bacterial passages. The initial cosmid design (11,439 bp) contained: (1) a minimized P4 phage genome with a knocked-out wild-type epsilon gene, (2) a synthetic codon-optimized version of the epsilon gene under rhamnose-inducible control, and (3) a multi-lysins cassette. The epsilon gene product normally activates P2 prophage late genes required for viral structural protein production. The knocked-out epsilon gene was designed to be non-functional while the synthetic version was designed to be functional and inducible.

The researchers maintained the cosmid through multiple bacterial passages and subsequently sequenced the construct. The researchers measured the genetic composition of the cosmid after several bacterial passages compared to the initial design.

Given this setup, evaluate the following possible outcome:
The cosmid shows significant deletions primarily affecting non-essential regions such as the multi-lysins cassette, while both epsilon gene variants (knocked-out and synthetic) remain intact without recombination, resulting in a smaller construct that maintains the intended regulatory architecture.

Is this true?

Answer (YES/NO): NO